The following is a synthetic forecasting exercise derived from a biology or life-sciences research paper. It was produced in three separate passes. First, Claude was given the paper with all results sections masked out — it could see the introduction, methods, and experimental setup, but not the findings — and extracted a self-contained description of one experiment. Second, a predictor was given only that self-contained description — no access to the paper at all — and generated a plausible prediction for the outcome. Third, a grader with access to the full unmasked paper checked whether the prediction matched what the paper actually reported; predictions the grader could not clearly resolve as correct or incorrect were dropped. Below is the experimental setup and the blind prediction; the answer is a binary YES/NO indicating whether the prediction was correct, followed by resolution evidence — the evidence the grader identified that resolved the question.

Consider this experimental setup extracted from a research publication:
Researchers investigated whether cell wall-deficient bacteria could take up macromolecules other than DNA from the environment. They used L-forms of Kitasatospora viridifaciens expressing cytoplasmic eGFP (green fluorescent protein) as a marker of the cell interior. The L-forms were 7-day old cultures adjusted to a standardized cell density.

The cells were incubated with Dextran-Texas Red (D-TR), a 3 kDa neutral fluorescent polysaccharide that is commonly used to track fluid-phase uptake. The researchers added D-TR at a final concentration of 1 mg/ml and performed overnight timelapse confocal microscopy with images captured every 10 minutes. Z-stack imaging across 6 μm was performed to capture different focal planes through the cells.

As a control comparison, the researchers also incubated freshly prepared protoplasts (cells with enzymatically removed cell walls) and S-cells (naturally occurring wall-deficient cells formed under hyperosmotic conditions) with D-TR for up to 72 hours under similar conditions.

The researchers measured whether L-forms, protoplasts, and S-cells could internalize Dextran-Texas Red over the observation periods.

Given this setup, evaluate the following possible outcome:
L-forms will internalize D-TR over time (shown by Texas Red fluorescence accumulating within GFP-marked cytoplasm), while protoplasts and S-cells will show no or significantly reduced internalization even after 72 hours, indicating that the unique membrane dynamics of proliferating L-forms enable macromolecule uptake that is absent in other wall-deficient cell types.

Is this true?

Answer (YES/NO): NO